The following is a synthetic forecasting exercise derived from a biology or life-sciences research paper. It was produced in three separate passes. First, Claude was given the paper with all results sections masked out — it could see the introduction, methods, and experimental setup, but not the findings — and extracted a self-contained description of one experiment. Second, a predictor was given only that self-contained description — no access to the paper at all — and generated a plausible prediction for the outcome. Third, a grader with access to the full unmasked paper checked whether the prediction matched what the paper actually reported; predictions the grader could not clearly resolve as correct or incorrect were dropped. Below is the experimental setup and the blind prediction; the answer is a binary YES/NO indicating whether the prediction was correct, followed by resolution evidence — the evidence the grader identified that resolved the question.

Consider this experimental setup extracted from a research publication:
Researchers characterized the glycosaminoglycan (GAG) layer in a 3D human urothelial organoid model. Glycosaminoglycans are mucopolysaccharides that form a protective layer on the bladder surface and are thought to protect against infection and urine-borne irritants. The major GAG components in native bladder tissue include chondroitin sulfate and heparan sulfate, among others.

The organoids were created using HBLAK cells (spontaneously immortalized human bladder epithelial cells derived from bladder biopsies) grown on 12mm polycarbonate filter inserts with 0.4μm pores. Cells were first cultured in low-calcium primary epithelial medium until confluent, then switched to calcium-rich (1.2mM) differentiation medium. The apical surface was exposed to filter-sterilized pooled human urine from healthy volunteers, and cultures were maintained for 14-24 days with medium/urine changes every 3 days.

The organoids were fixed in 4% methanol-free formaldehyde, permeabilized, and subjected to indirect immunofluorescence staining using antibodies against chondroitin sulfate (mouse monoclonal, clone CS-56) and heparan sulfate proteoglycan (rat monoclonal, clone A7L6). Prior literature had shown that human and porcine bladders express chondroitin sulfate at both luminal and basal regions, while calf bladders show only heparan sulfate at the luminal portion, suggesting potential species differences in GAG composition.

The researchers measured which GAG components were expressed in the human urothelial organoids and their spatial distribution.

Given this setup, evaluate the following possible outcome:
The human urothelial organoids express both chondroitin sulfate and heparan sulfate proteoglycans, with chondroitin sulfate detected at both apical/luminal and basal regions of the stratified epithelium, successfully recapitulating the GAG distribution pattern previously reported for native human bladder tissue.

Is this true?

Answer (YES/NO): NO